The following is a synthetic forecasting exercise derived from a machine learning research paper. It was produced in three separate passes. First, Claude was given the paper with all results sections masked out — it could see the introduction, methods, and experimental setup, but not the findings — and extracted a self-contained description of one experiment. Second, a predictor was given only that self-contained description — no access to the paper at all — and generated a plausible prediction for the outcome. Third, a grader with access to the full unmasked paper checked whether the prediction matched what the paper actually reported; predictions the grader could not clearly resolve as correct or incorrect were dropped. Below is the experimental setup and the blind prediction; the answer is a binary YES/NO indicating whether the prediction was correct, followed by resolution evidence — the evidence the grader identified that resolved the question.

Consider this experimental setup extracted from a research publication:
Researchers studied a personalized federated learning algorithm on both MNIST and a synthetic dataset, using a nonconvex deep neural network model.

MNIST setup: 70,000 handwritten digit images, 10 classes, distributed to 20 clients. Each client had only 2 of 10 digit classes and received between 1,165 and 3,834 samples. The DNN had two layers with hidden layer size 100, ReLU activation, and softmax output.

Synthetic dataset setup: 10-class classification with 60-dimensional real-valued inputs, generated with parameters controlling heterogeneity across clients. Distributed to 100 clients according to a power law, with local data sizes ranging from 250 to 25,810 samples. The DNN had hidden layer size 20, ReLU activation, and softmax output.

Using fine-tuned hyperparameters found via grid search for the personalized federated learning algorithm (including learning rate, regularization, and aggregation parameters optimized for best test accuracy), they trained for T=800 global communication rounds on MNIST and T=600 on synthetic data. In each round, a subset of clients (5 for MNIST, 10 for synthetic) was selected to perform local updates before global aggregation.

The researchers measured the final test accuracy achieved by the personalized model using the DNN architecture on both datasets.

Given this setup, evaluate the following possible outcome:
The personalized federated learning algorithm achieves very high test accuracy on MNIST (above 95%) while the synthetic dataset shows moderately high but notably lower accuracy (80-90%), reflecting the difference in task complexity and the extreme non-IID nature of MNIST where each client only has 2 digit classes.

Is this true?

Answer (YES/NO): YES